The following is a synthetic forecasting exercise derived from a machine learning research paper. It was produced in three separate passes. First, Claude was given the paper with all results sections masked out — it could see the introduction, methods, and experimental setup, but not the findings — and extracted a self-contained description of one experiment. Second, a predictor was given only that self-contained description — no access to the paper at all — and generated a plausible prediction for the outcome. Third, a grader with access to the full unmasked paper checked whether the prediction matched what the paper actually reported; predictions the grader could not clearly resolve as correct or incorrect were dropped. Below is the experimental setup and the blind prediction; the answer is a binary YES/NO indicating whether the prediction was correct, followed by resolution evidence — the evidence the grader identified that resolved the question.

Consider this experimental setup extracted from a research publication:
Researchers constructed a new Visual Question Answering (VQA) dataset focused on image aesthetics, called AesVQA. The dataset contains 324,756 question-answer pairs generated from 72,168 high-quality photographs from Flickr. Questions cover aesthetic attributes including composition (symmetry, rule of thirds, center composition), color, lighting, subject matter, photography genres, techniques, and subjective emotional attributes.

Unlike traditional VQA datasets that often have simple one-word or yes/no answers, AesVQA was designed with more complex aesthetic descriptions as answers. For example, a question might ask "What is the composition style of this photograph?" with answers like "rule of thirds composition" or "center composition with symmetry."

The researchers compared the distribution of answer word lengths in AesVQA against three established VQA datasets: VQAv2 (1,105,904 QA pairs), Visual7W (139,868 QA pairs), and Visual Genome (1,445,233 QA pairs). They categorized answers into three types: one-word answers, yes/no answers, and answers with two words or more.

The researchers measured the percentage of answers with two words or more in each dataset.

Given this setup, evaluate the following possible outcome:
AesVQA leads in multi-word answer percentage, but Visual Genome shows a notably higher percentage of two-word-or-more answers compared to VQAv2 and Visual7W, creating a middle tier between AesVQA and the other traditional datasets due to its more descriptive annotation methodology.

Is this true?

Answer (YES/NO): NO